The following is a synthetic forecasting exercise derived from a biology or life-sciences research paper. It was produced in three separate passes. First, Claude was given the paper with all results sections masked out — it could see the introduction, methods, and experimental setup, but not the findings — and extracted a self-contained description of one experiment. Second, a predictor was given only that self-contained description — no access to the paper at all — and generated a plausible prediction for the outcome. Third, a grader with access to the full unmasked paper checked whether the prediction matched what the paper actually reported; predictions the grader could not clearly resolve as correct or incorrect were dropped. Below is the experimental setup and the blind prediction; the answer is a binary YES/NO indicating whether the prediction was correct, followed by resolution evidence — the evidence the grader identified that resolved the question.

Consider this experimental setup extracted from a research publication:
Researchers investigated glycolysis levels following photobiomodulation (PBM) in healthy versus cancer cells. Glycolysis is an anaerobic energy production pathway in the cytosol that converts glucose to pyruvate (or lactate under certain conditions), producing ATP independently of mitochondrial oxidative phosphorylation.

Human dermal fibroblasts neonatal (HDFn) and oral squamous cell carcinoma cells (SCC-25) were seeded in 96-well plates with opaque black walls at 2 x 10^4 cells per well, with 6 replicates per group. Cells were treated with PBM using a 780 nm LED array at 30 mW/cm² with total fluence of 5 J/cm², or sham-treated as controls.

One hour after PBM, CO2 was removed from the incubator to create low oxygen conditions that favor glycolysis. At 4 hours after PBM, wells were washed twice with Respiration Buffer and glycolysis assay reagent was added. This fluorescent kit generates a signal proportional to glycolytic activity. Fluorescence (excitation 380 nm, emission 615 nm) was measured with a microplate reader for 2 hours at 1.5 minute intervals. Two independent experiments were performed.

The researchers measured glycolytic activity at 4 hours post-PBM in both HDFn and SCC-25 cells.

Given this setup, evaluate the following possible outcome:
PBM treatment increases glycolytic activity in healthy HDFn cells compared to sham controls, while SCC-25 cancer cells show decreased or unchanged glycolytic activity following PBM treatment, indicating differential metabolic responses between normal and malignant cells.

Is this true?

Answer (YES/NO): NO